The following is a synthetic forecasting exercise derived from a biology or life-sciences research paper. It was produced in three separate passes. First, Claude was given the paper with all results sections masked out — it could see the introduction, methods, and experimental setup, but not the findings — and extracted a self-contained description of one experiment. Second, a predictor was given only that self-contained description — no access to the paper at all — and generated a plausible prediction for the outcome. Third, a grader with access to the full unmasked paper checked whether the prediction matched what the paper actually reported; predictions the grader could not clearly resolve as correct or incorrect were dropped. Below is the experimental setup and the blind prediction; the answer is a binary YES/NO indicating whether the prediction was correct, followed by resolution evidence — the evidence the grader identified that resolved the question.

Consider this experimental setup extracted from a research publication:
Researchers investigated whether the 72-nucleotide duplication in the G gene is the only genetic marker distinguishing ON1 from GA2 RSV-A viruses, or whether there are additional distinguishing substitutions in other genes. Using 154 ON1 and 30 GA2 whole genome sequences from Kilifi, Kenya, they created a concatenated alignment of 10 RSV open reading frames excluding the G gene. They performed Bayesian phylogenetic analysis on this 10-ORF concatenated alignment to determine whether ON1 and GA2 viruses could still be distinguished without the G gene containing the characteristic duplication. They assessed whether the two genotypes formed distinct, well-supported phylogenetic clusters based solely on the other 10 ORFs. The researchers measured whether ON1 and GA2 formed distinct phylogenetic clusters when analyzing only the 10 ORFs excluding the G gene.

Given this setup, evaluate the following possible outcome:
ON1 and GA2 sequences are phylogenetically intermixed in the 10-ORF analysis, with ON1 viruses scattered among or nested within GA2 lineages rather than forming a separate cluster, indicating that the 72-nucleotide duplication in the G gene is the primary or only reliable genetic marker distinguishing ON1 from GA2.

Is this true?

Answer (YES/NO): NO